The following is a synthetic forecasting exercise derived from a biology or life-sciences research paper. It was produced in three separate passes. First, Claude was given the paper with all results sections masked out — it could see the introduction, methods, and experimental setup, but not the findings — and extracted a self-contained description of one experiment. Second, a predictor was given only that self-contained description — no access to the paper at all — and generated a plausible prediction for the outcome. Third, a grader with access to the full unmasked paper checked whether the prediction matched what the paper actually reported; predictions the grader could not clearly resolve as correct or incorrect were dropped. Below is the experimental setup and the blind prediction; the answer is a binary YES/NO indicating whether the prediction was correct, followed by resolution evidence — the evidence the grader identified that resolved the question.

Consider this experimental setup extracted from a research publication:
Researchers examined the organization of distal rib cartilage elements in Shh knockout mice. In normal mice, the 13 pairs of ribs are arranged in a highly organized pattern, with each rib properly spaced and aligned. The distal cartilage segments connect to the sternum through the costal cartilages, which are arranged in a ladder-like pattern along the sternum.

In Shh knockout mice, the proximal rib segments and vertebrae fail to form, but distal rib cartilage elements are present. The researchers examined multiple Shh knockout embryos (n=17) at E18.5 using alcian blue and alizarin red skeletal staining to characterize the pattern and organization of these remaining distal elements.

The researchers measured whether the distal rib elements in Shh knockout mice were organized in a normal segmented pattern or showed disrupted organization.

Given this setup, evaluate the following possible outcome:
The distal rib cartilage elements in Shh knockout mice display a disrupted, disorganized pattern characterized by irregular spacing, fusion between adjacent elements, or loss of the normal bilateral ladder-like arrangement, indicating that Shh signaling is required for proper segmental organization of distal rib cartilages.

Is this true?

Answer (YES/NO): YES